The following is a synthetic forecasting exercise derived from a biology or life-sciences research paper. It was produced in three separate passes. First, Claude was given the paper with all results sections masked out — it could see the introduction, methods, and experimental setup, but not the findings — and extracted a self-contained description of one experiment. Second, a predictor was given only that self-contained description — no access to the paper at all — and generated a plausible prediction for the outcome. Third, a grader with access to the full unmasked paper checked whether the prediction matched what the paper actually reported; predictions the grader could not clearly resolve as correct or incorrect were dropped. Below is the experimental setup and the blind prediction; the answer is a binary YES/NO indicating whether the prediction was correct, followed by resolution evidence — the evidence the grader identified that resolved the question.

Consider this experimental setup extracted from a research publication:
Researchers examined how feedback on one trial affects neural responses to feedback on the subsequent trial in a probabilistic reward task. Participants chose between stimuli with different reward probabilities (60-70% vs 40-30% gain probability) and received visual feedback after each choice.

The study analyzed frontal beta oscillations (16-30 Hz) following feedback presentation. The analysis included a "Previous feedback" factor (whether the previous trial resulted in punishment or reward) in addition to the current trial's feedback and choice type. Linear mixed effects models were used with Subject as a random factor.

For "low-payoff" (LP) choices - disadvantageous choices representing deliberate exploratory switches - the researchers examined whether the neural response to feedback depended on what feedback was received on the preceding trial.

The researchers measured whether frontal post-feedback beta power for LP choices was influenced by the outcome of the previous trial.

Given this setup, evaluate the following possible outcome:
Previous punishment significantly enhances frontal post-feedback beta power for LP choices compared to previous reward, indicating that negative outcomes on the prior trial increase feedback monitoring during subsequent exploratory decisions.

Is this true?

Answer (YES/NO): NO